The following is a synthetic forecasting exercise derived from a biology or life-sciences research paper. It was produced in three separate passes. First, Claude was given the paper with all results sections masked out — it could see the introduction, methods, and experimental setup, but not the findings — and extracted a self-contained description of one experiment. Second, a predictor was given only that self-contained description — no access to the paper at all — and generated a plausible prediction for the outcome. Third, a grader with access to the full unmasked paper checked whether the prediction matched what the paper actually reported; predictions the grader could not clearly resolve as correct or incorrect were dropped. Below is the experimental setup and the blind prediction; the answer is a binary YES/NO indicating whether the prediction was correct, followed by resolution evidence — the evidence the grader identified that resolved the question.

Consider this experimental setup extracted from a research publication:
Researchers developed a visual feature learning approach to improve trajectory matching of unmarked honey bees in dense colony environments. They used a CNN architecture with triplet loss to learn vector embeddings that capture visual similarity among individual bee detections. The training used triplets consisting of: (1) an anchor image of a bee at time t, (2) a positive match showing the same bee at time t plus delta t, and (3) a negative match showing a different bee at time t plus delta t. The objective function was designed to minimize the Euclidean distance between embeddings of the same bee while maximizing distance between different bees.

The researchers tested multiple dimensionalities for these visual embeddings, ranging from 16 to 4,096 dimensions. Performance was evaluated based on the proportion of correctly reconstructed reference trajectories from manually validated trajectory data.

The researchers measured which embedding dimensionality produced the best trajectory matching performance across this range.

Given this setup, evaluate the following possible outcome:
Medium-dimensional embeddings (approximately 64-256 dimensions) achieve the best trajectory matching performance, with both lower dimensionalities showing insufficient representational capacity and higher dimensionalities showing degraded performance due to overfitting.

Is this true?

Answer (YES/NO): NO